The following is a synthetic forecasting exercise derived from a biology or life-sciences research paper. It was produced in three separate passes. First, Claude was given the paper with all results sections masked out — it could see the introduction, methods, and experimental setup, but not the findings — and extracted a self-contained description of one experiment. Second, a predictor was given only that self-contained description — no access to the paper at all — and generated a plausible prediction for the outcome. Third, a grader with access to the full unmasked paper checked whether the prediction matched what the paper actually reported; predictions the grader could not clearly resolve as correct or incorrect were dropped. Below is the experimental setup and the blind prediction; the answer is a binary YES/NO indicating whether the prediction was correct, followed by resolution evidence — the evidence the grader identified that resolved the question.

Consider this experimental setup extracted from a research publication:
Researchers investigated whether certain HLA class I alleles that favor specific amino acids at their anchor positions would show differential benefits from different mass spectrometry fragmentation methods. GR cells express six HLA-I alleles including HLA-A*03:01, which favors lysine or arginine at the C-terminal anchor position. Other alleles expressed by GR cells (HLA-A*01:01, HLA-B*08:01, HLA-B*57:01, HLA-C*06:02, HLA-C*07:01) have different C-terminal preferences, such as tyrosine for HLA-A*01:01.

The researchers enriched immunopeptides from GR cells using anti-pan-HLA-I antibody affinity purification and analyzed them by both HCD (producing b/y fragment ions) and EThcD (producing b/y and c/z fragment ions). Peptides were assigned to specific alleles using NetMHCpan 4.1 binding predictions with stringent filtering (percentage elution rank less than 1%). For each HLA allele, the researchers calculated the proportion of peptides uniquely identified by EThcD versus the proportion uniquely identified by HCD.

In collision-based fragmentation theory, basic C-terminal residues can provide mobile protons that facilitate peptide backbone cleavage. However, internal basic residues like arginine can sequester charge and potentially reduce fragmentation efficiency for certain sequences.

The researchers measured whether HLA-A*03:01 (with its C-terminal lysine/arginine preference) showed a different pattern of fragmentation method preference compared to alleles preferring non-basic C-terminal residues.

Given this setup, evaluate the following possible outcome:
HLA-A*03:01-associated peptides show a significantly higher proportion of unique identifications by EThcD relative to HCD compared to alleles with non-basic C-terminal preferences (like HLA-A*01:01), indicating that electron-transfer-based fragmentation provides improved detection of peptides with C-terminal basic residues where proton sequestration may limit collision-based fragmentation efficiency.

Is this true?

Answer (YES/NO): NO